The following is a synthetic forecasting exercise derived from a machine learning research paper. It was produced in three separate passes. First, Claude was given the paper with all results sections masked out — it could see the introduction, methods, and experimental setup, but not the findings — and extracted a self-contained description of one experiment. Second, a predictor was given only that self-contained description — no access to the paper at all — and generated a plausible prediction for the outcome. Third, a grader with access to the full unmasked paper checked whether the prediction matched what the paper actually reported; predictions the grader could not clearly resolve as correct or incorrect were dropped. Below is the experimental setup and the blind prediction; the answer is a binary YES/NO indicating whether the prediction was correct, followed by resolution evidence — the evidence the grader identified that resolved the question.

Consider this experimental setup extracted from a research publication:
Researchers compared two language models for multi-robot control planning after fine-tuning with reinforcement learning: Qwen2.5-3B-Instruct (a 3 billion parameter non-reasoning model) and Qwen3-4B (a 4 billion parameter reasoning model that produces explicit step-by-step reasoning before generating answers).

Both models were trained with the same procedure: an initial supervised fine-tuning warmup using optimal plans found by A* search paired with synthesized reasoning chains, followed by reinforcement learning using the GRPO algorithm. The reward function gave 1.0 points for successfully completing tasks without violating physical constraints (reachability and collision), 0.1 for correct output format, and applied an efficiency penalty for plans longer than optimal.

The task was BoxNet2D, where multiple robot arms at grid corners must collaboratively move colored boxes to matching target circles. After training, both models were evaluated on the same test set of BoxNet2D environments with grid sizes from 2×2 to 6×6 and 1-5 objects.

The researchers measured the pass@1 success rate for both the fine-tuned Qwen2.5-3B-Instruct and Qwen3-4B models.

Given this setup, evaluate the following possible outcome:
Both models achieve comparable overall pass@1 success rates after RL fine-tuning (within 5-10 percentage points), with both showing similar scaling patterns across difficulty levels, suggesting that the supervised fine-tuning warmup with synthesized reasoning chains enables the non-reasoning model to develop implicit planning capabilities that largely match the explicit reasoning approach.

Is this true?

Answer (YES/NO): NO